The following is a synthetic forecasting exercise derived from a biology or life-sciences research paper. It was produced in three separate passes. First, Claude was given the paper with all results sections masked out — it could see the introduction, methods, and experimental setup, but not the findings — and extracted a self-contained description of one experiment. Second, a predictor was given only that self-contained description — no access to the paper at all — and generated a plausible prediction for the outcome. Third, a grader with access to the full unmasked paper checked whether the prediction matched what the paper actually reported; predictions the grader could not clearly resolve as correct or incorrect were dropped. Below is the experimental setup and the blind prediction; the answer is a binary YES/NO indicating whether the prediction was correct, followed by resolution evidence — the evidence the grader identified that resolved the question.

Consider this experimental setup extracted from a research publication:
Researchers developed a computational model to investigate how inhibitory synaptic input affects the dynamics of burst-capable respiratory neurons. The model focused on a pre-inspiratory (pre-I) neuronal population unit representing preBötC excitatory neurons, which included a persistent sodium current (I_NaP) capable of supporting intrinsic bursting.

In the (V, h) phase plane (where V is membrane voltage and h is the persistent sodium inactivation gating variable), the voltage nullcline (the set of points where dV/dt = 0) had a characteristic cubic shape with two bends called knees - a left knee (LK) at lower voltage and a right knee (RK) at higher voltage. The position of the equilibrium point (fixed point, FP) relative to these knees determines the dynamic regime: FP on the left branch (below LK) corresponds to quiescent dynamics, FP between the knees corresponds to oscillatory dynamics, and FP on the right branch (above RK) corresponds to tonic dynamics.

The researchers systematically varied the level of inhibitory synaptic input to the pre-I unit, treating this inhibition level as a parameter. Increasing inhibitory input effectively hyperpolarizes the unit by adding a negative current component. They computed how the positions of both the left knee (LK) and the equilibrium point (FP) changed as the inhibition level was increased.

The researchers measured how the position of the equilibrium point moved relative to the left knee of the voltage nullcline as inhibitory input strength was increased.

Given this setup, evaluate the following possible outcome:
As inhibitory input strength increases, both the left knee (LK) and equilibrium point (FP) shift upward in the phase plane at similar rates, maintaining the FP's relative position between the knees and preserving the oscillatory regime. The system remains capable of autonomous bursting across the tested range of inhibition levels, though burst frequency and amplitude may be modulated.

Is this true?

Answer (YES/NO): NO